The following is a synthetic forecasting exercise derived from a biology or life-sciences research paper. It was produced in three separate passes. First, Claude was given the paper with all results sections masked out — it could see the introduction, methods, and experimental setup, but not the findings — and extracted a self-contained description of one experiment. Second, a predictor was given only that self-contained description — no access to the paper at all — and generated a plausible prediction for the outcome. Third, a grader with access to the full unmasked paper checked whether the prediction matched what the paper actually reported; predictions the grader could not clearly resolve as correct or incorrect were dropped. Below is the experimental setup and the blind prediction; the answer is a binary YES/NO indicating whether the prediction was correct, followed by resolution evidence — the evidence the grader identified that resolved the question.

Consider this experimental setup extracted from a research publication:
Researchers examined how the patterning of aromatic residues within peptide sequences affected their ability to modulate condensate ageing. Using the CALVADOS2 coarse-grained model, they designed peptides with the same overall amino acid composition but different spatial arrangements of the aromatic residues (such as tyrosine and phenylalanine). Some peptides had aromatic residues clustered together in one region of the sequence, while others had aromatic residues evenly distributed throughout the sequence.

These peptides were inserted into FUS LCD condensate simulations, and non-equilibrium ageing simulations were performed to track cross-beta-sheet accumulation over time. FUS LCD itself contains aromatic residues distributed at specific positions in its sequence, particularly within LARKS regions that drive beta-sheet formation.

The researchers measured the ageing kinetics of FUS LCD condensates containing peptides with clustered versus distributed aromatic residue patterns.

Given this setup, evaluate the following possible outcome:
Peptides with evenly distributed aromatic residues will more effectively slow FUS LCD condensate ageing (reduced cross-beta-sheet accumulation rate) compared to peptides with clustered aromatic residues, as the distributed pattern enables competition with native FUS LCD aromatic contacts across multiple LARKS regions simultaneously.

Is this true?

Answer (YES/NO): NO